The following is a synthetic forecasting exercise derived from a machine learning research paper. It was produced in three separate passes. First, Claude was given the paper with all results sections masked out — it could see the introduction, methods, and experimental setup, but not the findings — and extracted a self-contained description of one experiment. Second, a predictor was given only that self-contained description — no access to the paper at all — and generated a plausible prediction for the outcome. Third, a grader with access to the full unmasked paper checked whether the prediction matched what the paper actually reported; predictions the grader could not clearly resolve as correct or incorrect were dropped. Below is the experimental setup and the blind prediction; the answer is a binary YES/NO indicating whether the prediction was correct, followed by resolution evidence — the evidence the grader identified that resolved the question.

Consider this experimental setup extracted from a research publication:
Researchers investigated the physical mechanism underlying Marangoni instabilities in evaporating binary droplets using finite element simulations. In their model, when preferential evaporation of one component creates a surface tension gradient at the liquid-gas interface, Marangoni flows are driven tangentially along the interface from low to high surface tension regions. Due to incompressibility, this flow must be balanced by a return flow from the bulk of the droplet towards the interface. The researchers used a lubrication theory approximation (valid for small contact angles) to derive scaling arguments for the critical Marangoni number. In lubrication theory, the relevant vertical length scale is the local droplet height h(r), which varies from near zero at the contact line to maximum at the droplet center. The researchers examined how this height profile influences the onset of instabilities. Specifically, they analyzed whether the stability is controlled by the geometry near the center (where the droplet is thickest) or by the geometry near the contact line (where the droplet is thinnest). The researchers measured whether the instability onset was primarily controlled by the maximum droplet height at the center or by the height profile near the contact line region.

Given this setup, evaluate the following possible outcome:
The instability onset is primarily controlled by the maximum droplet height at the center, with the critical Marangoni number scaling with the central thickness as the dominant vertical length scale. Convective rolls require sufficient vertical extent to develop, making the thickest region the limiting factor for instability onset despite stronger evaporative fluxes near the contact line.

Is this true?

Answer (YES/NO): NO